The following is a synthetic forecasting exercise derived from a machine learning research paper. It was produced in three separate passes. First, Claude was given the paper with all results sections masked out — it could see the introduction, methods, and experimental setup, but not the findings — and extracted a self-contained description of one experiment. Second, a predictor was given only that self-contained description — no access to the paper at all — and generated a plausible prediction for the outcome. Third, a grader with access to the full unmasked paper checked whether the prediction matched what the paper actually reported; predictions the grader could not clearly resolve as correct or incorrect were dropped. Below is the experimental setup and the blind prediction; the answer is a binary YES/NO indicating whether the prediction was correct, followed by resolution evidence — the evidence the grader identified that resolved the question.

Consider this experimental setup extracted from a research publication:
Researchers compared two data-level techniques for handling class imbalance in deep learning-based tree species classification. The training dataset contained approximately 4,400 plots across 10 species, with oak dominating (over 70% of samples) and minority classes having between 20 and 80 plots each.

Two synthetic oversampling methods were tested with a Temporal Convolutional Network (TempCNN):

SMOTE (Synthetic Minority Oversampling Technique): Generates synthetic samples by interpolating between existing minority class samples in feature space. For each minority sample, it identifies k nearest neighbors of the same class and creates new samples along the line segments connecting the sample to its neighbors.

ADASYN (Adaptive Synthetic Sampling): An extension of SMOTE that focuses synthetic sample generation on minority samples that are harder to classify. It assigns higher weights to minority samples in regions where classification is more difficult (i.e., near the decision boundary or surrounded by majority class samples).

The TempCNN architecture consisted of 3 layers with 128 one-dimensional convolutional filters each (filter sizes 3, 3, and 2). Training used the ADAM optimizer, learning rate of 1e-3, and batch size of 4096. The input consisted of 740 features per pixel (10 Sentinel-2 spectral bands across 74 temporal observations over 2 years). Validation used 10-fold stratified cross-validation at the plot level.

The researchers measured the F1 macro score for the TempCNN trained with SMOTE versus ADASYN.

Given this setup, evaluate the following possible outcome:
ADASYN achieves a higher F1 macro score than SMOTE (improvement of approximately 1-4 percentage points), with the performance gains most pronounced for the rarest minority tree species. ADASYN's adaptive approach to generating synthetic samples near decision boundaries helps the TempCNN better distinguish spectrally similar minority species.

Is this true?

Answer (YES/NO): NO